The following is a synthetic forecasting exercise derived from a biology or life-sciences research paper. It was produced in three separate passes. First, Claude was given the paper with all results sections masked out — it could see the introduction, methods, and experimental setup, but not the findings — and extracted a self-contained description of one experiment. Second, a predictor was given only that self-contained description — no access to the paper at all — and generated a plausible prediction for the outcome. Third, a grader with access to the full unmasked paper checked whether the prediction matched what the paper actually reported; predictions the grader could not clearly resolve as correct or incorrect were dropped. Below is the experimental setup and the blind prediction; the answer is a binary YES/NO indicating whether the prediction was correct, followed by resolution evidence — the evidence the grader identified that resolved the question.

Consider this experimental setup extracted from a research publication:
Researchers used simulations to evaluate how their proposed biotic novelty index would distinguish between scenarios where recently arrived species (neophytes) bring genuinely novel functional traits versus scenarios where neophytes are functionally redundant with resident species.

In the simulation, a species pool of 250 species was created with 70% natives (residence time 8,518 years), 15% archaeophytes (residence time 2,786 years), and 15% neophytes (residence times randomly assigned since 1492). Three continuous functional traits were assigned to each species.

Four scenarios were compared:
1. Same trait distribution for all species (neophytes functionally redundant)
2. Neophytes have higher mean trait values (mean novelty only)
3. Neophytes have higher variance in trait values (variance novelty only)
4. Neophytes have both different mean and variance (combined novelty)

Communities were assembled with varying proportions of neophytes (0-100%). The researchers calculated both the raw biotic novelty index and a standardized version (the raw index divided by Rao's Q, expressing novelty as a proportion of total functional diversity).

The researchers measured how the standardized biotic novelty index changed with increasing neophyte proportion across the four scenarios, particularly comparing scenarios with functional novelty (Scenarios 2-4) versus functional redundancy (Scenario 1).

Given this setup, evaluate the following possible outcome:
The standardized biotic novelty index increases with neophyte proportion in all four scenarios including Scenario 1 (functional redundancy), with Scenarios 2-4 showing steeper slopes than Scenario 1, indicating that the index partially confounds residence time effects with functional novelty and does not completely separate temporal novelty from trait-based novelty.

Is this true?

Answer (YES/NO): YES